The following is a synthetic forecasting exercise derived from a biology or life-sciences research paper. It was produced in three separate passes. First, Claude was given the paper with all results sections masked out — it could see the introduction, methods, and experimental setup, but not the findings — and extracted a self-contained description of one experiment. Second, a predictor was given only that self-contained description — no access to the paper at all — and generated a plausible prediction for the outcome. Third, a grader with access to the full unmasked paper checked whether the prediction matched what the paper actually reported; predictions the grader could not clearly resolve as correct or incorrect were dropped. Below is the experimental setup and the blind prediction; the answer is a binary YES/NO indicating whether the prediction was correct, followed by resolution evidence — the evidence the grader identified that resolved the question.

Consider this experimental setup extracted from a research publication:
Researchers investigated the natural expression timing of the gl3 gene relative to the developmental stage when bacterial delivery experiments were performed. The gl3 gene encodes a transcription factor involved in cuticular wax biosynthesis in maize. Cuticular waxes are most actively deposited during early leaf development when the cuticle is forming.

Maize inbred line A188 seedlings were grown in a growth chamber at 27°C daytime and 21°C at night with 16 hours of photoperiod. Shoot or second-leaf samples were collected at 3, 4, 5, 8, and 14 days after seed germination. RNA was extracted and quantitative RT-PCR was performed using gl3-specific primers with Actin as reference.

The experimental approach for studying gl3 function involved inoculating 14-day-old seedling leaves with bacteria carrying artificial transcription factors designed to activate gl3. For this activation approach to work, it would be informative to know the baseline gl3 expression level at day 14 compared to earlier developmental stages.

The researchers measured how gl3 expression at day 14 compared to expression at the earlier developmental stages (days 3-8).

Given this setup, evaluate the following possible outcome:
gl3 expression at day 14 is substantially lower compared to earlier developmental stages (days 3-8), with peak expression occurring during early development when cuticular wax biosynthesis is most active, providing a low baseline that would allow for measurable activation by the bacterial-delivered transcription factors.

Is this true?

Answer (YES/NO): YES